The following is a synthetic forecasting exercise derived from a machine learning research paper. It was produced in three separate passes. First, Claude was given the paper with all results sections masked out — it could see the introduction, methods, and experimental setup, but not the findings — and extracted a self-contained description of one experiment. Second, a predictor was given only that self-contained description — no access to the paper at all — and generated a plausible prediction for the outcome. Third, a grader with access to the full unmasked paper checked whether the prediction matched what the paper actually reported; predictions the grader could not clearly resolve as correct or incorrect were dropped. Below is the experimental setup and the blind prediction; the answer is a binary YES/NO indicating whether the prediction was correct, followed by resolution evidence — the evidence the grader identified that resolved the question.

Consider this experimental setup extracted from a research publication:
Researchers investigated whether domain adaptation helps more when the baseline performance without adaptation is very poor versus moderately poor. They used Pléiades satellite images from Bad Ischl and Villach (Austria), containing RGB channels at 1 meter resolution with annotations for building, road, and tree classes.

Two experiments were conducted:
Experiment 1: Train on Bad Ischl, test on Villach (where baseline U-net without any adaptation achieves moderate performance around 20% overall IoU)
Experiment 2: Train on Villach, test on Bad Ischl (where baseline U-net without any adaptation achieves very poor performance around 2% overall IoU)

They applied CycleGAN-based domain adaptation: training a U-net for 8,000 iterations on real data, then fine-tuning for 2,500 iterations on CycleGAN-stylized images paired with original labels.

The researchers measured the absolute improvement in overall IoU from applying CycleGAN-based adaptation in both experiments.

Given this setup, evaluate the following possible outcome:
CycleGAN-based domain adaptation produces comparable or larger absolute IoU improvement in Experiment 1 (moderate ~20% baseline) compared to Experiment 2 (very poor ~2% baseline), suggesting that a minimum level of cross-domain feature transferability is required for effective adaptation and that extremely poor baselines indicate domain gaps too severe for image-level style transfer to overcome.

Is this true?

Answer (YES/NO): NO